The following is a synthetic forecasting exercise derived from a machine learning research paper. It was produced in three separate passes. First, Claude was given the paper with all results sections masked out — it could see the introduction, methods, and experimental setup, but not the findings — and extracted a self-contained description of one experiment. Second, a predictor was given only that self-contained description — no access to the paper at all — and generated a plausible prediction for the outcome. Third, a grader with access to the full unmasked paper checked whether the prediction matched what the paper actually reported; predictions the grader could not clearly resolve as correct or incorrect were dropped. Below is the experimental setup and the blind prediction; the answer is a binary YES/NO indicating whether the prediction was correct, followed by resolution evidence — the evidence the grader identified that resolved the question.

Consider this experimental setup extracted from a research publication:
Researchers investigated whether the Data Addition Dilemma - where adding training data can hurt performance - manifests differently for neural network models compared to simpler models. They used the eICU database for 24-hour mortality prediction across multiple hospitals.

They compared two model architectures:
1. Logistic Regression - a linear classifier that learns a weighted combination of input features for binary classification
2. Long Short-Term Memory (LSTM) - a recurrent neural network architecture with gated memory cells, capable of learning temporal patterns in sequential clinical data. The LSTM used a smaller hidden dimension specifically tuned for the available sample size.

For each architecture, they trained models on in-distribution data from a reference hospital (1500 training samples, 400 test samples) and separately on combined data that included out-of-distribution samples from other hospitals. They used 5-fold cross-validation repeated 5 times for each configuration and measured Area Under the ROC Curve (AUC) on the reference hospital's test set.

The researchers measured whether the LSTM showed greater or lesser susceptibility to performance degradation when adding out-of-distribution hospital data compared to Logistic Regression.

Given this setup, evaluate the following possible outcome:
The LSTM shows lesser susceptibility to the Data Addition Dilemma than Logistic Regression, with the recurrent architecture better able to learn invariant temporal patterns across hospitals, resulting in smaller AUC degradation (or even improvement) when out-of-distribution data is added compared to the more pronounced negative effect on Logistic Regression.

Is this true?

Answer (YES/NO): YES